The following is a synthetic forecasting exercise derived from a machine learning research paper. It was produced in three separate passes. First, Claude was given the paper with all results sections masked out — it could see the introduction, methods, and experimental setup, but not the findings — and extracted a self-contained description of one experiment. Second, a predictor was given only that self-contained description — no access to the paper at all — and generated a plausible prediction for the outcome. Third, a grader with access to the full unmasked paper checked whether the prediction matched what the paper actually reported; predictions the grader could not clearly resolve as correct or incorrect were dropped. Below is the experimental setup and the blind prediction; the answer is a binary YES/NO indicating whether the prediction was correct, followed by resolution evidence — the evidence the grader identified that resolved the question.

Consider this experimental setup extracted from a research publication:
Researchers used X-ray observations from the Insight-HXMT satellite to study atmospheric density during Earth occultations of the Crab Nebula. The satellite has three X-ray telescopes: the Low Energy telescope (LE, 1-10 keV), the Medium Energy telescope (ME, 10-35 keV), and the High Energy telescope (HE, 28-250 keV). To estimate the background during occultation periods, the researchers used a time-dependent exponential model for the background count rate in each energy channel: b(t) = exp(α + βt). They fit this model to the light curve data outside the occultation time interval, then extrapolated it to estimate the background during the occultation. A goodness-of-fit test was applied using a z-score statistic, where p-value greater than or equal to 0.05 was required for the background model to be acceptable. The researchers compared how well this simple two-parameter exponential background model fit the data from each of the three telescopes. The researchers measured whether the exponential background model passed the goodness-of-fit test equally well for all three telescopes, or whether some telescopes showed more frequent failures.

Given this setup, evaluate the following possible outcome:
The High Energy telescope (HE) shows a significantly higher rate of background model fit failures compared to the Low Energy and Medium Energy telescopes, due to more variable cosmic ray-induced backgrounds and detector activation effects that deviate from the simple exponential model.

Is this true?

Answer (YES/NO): NO